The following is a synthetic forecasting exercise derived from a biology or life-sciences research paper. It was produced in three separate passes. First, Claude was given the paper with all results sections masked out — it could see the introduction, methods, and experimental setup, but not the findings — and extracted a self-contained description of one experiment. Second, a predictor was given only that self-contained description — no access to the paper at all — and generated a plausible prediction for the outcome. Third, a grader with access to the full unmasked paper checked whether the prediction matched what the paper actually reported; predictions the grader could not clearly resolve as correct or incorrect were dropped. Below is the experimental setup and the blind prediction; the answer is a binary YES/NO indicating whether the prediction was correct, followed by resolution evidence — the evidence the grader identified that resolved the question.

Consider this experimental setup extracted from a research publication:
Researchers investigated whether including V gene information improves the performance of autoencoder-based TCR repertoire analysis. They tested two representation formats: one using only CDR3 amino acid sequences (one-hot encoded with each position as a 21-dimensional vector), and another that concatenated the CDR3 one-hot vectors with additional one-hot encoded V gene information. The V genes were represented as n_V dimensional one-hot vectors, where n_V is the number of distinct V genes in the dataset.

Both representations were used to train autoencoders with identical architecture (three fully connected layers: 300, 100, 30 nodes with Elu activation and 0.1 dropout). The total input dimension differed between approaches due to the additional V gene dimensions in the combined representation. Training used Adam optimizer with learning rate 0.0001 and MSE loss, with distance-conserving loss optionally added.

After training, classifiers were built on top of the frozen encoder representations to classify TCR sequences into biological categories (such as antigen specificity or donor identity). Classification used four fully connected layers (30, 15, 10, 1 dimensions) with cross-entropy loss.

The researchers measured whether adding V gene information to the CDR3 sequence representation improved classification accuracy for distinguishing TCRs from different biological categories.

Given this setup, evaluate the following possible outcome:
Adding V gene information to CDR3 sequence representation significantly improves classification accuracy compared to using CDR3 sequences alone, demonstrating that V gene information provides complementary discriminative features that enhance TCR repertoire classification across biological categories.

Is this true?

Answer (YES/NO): NO